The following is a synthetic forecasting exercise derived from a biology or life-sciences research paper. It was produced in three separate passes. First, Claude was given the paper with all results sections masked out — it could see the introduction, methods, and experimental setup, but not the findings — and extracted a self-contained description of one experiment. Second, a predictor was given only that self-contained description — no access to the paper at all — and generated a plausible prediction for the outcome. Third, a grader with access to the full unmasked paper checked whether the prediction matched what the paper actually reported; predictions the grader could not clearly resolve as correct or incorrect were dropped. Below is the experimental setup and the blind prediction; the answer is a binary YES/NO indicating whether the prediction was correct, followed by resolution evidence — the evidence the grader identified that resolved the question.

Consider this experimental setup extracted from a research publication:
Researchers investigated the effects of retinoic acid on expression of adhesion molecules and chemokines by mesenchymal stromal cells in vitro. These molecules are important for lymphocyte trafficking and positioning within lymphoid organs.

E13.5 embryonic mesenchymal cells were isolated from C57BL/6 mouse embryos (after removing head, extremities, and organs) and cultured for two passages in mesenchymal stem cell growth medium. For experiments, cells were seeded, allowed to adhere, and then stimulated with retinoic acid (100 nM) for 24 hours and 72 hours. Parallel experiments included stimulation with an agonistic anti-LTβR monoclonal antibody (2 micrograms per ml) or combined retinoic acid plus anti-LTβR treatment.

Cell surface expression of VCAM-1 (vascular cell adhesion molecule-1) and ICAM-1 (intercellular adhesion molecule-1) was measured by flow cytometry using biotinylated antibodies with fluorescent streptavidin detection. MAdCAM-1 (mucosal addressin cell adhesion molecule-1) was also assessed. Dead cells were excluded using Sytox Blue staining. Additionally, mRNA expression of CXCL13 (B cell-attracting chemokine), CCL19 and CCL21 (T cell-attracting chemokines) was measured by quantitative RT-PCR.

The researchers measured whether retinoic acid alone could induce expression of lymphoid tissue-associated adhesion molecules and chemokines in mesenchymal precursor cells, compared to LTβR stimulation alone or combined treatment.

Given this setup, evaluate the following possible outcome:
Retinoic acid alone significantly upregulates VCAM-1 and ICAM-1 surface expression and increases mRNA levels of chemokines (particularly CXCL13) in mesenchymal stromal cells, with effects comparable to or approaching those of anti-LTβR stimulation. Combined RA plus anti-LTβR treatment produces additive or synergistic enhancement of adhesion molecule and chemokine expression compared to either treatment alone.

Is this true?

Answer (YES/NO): NO